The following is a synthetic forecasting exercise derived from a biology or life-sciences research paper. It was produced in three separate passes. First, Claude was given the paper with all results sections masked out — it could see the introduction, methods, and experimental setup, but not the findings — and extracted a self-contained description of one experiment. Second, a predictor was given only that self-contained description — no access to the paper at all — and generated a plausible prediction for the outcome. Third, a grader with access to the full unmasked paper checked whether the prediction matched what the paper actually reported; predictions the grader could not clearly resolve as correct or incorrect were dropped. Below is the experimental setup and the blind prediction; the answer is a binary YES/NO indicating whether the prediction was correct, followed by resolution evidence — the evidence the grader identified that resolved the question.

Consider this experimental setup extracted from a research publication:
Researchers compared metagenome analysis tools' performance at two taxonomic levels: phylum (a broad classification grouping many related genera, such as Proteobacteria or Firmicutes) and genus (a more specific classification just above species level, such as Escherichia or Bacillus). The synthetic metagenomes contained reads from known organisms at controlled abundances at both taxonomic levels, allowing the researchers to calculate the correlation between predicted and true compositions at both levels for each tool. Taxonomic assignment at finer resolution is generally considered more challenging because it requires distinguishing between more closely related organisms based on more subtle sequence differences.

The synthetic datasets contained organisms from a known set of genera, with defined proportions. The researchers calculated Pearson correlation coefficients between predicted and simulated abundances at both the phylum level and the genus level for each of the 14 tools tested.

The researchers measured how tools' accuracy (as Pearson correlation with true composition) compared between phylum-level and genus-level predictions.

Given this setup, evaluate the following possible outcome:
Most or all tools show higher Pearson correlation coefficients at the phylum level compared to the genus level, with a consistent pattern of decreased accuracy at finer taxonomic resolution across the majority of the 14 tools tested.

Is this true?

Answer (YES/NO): YES